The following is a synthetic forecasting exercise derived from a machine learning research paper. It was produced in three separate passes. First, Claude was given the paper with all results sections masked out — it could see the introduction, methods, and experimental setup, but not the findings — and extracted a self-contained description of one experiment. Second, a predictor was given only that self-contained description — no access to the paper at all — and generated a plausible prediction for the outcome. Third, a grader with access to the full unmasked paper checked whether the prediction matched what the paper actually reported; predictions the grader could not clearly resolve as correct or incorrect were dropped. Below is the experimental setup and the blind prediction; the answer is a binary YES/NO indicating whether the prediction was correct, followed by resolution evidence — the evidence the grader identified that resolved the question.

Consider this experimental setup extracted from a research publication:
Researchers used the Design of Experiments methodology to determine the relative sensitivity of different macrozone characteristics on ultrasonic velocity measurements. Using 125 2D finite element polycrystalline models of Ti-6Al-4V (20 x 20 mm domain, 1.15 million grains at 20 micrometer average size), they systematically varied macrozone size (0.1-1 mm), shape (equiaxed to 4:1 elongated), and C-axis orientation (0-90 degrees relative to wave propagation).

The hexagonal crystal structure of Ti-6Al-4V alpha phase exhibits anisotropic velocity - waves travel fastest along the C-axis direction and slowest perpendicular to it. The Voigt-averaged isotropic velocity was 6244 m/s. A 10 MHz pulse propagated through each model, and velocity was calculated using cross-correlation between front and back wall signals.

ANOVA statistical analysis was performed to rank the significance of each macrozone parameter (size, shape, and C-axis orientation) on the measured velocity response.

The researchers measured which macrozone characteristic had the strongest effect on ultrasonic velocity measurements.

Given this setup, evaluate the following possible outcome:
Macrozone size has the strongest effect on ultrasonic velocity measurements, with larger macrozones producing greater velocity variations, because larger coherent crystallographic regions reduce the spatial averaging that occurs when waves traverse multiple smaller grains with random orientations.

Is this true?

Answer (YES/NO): NO